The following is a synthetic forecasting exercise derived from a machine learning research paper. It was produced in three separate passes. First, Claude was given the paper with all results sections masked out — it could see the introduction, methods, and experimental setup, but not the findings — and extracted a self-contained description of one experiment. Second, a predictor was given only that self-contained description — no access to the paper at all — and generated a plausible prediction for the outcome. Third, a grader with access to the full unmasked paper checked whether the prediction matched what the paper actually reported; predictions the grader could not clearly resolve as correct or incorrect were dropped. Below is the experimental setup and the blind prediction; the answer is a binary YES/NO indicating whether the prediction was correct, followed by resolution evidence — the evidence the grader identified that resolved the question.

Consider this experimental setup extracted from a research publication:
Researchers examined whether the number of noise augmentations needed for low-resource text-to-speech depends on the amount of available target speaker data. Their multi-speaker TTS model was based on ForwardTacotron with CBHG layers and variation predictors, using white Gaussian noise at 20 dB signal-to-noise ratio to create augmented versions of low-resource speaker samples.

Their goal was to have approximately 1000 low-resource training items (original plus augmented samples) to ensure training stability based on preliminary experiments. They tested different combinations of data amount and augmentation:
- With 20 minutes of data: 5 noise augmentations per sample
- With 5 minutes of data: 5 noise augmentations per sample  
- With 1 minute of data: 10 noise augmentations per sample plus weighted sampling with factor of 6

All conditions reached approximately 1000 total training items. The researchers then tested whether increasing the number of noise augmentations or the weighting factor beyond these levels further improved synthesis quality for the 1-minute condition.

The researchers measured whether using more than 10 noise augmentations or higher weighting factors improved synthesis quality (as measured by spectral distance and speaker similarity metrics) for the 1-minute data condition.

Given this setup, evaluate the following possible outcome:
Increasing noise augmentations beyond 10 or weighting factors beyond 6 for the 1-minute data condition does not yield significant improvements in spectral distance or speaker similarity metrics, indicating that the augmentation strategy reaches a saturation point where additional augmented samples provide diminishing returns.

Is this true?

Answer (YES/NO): YES